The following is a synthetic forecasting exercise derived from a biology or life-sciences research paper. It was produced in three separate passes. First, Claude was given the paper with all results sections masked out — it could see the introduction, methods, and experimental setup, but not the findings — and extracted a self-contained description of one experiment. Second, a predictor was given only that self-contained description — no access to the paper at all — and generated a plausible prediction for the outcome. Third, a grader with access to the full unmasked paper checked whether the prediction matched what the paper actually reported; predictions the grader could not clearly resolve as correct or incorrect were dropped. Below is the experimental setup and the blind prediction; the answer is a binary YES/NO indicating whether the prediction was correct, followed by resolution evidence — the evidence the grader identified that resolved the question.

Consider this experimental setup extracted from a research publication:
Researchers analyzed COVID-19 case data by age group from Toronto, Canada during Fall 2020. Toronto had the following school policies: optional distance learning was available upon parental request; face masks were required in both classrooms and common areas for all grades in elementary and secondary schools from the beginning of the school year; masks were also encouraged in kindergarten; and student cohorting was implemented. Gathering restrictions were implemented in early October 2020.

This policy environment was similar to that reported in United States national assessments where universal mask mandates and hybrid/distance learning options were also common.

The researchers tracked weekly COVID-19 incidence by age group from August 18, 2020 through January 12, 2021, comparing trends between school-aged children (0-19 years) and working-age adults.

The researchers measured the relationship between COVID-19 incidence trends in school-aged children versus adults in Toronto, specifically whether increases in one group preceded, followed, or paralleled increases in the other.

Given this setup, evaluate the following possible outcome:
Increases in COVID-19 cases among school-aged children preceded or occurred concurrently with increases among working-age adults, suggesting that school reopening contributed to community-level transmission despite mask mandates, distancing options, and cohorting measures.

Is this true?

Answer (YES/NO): NO